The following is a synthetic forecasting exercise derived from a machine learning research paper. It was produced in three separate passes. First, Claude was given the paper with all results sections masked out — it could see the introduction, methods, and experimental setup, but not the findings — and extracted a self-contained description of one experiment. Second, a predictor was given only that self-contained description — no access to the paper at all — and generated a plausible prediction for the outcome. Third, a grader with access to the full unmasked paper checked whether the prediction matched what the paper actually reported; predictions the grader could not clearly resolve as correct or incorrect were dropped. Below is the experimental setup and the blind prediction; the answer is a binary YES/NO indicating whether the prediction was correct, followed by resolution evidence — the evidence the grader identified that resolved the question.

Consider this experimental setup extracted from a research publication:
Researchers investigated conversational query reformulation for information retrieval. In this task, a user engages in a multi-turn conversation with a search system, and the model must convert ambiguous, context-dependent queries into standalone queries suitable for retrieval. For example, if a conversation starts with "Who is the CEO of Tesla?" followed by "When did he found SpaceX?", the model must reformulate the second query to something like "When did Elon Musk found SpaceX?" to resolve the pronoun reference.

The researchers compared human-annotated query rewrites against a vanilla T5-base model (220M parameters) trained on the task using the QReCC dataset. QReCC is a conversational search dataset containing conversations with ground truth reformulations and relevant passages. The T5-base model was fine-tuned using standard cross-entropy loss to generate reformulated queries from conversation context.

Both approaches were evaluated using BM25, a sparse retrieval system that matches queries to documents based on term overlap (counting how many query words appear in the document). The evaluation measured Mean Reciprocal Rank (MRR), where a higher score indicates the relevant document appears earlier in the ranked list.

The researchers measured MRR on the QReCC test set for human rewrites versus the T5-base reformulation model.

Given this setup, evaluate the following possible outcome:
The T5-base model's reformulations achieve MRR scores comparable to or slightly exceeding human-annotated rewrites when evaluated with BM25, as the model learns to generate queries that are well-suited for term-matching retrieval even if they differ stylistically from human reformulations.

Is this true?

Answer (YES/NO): NO